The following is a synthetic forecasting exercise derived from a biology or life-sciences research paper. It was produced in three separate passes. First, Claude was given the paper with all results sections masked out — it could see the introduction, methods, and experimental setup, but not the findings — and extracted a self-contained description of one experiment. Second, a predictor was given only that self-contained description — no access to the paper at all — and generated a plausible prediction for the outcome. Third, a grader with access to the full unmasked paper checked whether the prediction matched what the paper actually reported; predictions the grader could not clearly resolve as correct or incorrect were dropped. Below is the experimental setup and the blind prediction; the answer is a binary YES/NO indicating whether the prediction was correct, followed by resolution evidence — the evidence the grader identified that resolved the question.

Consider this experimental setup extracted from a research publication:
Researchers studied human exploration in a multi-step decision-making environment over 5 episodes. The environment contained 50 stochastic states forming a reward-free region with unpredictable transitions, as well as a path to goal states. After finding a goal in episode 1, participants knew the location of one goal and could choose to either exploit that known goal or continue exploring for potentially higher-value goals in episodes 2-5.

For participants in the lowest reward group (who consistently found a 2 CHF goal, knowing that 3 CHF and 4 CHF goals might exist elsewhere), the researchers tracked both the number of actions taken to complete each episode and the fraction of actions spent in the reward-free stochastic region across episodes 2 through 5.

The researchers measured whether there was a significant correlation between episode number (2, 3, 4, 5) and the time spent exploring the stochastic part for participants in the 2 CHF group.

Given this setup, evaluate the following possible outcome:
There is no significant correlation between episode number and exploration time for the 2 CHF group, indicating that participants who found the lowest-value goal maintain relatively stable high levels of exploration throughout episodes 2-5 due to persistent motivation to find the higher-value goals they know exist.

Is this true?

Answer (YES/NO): YES